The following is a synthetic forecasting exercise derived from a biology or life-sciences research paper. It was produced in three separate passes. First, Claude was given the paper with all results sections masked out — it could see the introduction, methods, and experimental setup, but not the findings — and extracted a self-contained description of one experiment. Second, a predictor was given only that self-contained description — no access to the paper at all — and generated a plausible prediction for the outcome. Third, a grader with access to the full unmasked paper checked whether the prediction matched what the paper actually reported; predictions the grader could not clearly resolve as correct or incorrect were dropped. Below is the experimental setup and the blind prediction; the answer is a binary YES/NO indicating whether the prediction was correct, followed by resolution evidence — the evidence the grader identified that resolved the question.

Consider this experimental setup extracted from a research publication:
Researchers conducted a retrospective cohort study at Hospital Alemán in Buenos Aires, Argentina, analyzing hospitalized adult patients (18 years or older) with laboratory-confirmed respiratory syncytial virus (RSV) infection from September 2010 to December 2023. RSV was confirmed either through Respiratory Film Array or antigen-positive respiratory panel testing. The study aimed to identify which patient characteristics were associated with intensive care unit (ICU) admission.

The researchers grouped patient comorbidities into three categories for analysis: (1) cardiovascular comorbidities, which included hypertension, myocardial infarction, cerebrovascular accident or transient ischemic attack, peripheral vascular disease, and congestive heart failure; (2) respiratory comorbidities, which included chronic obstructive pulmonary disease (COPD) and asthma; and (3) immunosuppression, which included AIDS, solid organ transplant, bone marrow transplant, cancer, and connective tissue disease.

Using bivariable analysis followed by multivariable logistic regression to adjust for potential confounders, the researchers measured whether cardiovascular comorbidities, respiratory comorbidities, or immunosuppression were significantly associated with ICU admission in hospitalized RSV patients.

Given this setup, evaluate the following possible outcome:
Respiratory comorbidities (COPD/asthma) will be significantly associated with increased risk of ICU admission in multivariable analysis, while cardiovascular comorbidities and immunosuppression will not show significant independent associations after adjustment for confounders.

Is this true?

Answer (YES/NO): NO